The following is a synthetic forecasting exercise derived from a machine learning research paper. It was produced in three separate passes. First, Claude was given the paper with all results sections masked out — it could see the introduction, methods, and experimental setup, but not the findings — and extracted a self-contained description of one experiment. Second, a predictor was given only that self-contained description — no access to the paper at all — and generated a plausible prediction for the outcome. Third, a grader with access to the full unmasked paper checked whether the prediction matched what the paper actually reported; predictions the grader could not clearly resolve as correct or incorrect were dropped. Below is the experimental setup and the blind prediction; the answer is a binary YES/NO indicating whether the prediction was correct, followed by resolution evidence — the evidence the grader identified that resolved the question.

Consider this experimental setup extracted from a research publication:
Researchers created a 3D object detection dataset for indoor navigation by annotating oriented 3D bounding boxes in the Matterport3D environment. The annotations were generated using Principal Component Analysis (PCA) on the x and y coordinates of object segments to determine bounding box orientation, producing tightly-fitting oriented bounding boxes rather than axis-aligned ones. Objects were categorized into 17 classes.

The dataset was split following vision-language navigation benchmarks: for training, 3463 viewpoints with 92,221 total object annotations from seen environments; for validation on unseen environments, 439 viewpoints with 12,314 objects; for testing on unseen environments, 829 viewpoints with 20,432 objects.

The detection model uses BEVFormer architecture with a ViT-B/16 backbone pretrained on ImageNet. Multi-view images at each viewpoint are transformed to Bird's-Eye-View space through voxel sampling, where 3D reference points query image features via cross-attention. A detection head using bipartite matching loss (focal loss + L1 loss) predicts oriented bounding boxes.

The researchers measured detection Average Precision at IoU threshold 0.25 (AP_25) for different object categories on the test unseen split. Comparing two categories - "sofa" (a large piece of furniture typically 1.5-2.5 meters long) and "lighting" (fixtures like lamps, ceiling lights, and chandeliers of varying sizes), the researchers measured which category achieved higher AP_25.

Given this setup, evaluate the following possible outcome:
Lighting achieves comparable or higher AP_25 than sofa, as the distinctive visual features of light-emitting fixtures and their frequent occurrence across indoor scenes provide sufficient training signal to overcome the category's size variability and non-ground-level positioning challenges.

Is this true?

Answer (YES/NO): NO